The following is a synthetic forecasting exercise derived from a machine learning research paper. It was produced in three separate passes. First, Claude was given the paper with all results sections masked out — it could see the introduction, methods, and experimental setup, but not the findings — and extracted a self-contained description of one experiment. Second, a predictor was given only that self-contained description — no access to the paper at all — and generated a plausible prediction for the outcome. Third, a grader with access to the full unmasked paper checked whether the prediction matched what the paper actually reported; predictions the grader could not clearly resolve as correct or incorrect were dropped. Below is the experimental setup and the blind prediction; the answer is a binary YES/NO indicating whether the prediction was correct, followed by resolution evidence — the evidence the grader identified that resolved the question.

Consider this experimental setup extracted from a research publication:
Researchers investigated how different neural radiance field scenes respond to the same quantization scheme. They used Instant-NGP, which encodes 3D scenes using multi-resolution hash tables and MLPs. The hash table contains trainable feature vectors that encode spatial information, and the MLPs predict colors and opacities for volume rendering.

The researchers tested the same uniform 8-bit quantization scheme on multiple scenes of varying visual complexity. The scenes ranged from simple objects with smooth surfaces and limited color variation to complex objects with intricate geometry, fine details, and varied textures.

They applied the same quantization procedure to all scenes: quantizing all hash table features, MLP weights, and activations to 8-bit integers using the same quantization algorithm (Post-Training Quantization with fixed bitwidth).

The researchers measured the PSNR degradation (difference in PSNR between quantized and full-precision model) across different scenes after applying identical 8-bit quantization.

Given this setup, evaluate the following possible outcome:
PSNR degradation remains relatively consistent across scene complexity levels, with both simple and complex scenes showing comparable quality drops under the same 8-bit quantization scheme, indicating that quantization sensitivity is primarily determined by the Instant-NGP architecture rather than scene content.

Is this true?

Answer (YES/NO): NO